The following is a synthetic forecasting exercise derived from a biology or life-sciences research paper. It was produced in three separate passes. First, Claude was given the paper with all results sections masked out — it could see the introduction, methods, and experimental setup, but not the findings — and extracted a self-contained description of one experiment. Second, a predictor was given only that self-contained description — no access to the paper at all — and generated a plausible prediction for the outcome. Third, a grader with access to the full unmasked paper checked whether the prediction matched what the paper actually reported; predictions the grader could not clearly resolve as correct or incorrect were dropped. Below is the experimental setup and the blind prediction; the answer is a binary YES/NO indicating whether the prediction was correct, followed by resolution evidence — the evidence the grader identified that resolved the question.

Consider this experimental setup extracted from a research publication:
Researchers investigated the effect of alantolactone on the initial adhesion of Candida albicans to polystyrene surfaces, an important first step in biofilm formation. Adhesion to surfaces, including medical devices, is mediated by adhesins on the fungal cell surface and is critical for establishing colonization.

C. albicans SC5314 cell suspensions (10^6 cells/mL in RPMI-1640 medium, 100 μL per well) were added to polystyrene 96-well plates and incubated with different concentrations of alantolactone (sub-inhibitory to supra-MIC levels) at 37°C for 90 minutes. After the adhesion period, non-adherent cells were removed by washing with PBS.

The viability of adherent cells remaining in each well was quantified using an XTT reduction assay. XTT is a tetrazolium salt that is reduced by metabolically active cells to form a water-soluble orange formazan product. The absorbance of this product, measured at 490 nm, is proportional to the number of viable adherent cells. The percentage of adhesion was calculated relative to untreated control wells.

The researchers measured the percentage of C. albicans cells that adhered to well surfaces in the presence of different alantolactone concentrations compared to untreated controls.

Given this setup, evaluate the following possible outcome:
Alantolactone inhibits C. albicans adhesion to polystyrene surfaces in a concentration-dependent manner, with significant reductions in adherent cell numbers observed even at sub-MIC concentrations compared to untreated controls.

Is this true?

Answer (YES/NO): YES